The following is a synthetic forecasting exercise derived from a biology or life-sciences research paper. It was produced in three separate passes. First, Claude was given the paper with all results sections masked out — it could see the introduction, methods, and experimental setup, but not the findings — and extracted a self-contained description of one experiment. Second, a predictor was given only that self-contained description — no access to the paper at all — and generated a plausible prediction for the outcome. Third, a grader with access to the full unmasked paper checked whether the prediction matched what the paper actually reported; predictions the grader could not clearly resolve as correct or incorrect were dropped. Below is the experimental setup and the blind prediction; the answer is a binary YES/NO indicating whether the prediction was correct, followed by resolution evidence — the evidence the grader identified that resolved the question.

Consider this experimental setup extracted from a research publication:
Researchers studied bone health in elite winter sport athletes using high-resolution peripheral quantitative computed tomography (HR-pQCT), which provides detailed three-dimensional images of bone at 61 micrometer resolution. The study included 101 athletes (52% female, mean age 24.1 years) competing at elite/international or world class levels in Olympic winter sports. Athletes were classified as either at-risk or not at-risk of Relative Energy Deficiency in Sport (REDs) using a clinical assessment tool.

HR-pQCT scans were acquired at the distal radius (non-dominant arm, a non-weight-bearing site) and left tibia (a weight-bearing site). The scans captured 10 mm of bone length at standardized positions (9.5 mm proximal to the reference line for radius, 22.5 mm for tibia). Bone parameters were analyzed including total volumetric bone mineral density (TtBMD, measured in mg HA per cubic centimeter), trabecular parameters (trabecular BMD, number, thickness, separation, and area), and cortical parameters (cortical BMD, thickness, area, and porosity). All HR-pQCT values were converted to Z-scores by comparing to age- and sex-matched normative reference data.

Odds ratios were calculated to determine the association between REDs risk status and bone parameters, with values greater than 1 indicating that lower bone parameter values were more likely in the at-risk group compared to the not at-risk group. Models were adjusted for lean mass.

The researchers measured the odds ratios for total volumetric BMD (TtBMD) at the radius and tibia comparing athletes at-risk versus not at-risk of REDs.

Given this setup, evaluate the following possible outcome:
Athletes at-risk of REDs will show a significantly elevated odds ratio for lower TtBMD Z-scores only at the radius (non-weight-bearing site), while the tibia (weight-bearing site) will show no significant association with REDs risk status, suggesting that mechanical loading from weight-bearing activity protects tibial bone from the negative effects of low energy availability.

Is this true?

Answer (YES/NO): NO